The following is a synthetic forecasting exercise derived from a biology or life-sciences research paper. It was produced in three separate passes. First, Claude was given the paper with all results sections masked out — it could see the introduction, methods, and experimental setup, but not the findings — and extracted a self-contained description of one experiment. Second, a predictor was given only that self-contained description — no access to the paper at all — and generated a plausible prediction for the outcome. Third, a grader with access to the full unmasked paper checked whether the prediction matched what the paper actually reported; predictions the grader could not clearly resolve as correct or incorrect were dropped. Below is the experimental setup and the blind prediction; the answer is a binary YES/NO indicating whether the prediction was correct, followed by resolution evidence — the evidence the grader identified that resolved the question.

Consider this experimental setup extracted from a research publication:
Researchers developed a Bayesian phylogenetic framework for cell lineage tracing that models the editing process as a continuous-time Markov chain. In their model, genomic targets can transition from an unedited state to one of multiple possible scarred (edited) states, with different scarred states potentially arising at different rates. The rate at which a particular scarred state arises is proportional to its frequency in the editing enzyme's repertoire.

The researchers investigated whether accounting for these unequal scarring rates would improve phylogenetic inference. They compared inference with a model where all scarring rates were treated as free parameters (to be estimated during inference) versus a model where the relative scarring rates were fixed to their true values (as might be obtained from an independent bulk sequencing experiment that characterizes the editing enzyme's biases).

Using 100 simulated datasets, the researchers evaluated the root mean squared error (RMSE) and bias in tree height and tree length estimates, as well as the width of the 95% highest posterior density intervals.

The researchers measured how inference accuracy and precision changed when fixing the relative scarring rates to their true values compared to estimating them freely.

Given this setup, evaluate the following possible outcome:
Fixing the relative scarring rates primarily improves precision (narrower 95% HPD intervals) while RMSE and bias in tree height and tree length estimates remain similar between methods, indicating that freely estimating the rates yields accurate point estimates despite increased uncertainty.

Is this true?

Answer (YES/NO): NO